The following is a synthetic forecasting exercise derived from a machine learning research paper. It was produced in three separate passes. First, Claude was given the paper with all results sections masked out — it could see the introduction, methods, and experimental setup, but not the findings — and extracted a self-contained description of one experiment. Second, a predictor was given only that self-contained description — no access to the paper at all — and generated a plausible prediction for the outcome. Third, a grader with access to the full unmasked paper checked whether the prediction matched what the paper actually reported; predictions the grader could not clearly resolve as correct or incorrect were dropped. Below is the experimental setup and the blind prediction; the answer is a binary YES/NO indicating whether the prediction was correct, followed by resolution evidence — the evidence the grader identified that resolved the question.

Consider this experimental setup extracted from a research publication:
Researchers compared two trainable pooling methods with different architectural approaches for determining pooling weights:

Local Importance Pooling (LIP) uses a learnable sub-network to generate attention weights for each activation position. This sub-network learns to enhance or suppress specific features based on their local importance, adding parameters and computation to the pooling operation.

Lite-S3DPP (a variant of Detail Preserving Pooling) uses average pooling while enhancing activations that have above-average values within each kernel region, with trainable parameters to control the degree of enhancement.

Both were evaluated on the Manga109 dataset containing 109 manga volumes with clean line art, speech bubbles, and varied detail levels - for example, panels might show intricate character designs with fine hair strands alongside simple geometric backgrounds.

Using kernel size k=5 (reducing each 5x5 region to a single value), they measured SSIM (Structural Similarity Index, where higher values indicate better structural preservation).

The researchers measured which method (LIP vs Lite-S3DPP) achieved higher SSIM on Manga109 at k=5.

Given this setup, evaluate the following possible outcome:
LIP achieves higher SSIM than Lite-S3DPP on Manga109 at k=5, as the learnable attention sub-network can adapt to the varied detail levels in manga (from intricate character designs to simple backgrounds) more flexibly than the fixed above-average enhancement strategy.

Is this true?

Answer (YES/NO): YES